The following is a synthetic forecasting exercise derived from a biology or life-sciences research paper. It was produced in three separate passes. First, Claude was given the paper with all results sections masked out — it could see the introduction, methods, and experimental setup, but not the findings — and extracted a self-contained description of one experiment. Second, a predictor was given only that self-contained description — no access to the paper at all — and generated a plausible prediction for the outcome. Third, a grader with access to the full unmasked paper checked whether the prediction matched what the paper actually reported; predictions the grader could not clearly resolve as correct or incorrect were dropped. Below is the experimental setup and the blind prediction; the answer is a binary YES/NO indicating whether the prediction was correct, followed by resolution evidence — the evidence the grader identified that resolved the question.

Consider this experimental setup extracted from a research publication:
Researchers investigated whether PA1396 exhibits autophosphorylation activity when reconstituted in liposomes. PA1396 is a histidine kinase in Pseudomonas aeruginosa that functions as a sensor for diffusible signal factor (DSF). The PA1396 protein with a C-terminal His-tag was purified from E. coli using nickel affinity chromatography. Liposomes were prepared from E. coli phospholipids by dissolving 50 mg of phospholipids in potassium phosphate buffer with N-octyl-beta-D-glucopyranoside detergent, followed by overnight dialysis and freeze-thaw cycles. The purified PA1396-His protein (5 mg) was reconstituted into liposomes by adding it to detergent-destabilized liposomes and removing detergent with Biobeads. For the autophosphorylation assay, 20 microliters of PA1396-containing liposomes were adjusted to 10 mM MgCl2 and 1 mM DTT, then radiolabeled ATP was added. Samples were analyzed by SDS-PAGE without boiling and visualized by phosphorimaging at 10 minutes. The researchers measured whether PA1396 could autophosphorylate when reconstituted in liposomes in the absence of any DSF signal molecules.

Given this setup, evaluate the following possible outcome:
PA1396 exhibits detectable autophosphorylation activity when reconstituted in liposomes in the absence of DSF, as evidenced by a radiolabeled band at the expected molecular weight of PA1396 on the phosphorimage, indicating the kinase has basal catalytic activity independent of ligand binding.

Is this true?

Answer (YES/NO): YES